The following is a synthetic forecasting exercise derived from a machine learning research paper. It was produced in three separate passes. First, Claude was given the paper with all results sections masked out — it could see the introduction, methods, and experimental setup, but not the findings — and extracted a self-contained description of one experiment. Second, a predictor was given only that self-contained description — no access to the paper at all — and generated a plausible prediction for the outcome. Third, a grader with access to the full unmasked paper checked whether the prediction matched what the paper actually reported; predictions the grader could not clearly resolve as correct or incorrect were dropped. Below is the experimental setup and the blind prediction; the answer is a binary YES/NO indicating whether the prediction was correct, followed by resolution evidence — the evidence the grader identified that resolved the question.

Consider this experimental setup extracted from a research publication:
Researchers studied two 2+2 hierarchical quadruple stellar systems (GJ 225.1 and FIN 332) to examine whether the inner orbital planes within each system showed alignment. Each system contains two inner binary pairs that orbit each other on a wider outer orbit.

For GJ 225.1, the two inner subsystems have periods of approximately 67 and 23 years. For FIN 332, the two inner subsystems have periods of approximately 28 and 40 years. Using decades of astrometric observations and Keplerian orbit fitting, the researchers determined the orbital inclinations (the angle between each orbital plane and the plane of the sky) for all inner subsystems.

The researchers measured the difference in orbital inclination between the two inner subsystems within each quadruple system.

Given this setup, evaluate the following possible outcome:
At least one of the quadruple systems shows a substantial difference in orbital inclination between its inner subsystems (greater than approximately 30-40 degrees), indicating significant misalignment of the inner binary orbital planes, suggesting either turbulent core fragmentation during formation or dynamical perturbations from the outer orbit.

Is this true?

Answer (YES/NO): NO